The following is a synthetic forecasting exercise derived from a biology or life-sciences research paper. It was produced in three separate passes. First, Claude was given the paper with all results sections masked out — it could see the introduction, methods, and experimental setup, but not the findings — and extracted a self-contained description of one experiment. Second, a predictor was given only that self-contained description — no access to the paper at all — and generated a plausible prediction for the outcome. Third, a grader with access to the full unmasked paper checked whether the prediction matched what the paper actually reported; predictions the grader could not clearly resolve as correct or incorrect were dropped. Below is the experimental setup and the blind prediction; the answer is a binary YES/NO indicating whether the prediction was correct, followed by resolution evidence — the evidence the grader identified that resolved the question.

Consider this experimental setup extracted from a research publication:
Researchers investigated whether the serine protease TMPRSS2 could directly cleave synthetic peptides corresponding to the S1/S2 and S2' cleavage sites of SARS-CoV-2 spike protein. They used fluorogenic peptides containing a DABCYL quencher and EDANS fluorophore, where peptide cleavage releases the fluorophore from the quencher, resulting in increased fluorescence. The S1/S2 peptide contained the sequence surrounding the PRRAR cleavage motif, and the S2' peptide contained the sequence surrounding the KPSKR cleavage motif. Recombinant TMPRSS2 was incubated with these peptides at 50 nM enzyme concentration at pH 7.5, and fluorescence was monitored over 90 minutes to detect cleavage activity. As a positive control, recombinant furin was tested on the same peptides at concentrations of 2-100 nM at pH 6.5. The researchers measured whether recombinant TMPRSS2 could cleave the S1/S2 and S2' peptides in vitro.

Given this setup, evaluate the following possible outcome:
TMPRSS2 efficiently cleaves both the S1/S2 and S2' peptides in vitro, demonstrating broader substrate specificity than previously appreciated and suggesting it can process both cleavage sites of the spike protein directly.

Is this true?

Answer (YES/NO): NO